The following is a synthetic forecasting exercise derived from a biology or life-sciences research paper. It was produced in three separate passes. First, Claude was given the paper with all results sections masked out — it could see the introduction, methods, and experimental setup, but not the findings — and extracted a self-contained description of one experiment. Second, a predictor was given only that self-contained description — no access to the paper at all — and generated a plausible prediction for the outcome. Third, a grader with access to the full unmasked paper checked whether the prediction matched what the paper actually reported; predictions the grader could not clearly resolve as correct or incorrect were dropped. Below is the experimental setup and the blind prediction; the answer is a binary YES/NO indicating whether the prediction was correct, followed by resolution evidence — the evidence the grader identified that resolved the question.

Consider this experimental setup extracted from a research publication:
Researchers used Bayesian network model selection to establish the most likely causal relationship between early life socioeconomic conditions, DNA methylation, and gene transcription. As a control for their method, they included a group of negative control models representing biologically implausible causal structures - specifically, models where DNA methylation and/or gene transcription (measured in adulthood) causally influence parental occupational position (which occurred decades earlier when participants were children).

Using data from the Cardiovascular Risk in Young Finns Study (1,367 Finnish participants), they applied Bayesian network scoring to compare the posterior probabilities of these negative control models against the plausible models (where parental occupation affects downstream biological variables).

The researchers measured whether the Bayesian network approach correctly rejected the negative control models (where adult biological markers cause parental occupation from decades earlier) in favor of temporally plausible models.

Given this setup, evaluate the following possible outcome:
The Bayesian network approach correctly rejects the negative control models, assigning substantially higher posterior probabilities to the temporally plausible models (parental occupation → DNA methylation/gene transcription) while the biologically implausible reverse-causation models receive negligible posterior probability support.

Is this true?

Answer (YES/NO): YES